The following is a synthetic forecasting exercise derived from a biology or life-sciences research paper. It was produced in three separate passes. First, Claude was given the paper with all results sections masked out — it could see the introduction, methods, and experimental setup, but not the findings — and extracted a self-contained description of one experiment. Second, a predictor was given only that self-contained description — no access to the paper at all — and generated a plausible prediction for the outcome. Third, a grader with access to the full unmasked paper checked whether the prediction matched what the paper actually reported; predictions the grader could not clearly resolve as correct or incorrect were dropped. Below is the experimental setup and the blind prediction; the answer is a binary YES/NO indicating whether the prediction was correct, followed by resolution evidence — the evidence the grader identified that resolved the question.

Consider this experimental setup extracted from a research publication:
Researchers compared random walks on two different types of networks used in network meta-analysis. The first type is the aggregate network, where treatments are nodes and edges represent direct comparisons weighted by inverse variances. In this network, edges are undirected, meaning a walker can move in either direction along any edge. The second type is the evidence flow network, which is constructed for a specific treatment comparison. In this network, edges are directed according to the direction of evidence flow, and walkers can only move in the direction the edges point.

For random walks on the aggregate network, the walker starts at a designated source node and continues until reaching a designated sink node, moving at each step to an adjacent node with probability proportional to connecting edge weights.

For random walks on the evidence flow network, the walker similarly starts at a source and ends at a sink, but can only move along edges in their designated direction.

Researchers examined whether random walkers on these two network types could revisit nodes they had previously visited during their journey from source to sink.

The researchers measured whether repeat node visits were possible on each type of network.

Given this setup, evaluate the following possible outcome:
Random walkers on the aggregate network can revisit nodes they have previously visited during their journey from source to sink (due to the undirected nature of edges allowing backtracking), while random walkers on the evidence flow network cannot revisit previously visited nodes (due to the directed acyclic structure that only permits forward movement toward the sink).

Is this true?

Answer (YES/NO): YES